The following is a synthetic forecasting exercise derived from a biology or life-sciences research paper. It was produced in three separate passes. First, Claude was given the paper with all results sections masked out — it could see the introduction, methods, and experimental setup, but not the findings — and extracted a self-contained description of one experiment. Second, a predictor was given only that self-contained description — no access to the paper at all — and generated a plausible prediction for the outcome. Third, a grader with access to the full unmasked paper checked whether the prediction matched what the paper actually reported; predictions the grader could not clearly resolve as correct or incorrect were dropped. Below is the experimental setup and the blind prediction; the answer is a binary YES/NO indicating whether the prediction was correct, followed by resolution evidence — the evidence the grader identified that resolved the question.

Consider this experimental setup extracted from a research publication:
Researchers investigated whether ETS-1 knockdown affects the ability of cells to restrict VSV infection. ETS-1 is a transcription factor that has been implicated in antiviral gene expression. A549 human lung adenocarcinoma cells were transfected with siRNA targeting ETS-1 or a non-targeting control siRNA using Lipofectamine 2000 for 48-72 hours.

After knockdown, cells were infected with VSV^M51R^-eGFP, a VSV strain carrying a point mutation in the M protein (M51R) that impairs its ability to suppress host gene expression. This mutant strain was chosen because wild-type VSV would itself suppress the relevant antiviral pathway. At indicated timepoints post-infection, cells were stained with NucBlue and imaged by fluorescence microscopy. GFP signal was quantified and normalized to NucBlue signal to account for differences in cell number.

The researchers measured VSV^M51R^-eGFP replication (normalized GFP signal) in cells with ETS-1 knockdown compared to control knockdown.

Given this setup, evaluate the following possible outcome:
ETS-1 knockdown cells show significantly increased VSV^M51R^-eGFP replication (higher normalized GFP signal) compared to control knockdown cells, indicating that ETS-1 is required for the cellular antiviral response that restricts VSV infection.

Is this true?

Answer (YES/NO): YES